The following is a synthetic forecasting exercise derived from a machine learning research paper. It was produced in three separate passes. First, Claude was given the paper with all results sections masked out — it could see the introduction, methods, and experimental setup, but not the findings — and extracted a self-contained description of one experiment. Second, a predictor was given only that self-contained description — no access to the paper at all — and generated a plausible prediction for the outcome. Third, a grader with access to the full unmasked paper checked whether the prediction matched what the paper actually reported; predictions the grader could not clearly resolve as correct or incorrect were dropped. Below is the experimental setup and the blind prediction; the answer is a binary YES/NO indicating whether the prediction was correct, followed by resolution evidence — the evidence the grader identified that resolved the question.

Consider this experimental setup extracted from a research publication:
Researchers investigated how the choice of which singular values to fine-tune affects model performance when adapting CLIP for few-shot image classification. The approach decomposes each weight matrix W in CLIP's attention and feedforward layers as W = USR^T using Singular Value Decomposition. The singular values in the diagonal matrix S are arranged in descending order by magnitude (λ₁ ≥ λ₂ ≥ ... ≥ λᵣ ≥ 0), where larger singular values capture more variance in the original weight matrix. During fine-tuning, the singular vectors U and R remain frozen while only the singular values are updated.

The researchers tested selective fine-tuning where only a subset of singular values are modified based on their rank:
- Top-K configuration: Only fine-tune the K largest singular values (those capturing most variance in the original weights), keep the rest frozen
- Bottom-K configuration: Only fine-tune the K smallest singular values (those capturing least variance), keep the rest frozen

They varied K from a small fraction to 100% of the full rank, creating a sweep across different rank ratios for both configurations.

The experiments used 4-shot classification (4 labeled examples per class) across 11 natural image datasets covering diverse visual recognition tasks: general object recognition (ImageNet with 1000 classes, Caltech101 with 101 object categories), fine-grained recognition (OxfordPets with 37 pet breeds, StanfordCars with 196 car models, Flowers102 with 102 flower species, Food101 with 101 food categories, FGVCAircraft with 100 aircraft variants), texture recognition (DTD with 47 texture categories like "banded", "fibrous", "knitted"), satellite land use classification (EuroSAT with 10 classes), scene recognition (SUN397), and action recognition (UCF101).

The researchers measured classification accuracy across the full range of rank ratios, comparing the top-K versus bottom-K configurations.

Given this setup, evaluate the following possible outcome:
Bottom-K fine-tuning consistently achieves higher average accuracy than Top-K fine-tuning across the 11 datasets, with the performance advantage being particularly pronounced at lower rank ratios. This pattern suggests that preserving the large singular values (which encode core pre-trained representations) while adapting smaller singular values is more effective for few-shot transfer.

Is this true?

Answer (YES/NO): NO